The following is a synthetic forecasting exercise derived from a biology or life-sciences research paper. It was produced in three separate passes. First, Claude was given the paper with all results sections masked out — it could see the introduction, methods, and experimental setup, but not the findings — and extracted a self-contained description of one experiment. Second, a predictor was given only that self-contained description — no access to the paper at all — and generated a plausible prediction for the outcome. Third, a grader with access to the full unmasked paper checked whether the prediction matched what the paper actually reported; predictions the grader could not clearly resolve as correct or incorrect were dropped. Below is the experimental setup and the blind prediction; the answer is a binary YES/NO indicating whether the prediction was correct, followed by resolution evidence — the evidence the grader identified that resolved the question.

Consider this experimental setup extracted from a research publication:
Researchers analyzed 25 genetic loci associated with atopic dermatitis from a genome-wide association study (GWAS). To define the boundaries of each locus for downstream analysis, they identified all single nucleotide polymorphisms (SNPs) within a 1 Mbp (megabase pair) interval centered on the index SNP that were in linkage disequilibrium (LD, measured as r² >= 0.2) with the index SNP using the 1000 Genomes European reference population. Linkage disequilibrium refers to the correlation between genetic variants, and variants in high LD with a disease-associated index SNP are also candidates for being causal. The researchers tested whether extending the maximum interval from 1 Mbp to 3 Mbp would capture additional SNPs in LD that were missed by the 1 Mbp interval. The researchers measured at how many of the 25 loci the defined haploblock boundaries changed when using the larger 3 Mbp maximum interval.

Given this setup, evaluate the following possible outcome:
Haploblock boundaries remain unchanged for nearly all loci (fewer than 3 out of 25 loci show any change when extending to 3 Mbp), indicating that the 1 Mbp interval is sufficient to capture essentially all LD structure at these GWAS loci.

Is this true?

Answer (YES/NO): NO